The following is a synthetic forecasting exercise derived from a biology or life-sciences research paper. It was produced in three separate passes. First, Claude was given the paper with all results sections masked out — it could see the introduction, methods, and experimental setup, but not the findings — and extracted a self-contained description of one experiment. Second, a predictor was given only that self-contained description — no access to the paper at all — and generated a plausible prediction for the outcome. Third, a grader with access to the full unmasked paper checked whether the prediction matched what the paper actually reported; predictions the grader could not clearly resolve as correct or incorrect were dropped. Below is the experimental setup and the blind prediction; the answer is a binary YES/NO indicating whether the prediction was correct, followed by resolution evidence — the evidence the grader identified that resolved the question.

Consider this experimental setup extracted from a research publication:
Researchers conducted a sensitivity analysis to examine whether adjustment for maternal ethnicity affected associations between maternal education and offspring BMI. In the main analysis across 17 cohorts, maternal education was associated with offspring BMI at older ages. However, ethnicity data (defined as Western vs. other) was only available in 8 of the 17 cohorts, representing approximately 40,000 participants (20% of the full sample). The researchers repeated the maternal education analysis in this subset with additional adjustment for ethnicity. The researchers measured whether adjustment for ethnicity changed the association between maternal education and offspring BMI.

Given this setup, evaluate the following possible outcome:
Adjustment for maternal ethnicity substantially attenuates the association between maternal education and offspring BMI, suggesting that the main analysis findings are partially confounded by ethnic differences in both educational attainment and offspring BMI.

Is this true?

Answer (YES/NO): YES